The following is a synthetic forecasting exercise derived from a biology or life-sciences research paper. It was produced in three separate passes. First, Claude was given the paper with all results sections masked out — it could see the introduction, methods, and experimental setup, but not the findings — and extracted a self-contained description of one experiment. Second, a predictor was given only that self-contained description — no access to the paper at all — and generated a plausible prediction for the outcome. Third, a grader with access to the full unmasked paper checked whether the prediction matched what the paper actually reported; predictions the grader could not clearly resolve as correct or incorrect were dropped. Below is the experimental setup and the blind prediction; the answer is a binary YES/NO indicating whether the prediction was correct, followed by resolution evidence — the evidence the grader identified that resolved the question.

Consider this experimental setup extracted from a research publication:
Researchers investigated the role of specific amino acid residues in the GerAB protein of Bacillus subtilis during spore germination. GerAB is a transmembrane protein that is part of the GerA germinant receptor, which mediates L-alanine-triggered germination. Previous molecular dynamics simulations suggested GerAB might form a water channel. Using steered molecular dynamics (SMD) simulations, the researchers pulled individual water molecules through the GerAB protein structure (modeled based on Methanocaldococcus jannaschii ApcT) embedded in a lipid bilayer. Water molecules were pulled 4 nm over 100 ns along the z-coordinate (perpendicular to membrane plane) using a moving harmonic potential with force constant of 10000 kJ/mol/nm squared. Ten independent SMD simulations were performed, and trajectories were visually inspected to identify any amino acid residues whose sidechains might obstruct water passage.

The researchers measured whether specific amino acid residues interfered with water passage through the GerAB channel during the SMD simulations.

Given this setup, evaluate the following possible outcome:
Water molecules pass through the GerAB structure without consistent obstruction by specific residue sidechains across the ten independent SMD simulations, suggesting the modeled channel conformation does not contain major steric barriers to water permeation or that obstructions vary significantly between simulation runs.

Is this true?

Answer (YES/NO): NO